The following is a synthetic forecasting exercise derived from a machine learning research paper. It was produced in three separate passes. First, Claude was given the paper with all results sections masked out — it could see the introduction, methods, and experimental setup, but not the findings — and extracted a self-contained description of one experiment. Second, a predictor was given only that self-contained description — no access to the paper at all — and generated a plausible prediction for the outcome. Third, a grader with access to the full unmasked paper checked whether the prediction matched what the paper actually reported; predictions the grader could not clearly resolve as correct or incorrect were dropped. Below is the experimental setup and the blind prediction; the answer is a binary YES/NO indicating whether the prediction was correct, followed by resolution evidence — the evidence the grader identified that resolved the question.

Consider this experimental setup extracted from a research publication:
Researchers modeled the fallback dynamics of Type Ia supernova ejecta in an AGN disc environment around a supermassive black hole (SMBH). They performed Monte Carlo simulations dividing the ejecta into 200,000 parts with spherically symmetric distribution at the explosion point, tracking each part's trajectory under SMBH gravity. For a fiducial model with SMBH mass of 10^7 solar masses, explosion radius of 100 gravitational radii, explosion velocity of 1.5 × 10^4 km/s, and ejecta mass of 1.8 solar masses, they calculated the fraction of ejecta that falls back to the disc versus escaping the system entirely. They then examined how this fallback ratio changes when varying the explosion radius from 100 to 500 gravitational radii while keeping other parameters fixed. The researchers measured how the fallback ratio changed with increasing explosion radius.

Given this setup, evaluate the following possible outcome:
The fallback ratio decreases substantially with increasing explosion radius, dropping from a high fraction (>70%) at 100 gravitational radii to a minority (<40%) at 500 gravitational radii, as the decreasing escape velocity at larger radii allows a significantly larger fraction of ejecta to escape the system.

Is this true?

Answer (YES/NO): NO